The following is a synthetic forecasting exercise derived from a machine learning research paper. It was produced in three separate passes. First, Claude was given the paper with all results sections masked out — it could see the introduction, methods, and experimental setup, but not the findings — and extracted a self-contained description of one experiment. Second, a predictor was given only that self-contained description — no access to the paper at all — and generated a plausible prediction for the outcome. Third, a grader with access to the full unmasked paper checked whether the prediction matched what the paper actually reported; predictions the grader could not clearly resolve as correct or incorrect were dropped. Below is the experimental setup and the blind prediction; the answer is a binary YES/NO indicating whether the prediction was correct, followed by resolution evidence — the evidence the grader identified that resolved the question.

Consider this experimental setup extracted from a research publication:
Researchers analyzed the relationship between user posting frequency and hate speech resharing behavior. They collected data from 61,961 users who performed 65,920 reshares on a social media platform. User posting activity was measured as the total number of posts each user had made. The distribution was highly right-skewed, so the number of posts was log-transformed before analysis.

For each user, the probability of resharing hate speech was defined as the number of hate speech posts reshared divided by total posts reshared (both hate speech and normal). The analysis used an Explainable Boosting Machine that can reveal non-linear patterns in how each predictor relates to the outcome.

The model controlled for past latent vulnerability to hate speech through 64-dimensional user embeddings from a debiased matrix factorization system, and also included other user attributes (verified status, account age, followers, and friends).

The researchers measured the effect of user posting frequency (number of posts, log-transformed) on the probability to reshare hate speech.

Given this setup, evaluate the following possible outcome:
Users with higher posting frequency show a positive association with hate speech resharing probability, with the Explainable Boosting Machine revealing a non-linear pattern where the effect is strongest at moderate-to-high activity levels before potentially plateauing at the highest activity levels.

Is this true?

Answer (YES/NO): NO